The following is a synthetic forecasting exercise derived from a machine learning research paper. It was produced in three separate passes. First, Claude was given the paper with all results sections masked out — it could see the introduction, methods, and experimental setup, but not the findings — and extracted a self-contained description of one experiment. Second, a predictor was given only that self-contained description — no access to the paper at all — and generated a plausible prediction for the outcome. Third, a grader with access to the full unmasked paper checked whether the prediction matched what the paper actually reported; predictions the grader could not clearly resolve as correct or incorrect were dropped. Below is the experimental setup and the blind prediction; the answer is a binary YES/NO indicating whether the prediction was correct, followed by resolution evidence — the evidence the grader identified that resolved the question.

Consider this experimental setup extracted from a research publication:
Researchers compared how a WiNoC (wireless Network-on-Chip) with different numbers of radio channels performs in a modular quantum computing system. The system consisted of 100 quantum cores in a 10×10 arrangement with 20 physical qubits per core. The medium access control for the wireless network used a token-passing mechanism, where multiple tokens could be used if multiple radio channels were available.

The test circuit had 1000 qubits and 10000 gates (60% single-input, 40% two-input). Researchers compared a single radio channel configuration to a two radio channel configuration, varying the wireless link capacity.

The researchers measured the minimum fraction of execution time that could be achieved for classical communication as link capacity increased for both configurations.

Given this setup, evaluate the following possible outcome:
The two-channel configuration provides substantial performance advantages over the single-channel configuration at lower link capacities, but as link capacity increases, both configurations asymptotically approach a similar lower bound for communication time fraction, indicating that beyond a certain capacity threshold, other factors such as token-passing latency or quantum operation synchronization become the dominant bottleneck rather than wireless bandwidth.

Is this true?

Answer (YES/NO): NO